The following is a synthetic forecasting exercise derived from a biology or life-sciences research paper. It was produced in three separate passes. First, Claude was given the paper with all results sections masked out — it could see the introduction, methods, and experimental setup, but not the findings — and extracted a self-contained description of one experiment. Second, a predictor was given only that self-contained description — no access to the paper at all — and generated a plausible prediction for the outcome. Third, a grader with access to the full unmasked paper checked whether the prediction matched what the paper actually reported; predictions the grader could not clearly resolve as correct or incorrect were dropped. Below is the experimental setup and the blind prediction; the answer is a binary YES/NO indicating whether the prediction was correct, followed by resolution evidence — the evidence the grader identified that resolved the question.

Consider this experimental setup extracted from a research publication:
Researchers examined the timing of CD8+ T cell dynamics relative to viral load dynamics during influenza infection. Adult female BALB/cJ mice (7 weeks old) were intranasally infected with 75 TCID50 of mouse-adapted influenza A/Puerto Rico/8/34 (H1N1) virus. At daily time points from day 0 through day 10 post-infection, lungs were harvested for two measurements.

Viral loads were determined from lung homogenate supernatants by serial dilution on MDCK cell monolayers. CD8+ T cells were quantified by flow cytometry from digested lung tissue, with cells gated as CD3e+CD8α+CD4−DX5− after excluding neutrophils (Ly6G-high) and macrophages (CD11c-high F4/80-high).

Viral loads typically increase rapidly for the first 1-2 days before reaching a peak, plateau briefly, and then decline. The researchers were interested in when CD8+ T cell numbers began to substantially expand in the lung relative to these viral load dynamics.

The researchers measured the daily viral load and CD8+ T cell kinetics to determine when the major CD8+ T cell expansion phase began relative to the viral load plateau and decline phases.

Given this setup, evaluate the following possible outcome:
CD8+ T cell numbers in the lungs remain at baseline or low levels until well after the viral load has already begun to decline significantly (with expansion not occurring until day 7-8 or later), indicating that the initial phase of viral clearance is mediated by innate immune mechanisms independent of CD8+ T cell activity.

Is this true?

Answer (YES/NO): NO